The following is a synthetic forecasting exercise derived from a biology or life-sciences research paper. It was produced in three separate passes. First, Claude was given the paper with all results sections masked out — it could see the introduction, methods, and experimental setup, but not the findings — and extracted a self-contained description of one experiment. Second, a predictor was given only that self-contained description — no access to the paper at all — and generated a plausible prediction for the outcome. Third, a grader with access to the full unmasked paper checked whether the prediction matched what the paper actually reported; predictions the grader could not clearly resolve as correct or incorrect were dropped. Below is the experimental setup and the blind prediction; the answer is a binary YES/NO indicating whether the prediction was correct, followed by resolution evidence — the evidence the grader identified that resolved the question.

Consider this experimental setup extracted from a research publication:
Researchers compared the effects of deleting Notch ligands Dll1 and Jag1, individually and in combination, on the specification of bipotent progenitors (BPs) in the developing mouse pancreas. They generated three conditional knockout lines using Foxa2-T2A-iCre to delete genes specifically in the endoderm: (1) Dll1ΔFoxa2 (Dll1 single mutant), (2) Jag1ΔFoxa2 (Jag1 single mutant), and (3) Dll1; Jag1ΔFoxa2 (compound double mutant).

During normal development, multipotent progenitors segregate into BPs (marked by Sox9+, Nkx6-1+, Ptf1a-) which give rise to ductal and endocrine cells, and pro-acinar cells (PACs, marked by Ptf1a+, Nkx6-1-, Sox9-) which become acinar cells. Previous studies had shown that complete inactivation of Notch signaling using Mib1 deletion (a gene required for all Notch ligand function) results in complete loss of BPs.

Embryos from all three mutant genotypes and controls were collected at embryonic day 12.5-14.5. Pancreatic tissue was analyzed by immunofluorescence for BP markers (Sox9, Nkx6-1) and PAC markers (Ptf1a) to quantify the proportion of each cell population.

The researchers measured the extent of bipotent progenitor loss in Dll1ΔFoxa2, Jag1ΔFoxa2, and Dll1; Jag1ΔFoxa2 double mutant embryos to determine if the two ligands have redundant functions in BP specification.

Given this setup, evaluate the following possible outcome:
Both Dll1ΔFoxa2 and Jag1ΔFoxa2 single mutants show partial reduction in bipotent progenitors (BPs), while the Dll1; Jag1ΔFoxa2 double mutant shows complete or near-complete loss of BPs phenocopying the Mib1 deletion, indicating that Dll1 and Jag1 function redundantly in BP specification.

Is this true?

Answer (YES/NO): NO